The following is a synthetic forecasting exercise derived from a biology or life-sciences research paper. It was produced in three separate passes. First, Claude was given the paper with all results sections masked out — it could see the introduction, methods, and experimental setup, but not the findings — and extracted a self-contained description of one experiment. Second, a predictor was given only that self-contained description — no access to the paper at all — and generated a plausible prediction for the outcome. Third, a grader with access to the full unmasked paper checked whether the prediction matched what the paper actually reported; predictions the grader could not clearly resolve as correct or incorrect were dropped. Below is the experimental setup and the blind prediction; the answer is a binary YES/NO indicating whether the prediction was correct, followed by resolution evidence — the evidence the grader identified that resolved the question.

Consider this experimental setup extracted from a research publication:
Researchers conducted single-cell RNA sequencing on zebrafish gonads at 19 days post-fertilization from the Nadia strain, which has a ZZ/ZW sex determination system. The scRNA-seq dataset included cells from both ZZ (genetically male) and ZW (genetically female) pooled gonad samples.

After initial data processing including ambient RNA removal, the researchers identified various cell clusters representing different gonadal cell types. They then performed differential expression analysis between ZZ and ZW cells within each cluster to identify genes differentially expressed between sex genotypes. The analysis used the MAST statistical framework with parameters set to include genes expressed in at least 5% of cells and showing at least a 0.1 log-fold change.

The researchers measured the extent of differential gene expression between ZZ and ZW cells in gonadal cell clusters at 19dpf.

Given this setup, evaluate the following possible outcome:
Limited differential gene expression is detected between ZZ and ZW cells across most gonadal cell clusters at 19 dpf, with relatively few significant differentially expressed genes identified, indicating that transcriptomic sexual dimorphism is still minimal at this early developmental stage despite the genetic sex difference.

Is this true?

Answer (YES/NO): YES